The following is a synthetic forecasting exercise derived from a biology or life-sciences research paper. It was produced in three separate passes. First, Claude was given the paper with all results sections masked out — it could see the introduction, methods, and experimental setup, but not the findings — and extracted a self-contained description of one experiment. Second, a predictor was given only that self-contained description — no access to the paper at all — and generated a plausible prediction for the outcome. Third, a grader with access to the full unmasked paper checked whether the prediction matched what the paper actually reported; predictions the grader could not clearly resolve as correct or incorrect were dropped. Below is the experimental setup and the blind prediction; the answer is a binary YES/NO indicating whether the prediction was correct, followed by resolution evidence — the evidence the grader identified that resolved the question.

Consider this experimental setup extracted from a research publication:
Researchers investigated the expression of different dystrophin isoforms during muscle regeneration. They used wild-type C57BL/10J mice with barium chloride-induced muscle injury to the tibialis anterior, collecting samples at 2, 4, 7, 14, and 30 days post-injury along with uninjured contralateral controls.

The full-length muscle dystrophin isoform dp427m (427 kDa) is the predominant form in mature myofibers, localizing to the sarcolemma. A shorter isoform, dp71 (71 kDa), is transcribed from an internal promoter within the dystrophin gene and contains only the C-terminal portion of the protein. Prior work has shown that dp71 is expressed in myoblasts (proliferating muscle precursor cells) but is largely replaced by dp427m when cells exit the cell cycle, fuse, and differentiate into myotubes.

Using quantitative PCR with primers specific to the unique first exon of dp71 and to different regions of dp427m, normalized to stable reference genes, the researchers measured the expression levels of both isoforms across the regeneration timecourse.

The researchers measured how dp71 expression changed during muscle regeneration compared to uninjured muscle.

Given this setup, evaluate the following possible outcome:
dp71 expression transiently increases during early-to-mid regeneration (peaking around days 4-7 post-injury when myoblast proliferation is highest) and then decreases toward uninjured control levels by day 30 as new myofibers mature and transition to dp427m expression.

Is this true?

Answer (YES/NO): NO